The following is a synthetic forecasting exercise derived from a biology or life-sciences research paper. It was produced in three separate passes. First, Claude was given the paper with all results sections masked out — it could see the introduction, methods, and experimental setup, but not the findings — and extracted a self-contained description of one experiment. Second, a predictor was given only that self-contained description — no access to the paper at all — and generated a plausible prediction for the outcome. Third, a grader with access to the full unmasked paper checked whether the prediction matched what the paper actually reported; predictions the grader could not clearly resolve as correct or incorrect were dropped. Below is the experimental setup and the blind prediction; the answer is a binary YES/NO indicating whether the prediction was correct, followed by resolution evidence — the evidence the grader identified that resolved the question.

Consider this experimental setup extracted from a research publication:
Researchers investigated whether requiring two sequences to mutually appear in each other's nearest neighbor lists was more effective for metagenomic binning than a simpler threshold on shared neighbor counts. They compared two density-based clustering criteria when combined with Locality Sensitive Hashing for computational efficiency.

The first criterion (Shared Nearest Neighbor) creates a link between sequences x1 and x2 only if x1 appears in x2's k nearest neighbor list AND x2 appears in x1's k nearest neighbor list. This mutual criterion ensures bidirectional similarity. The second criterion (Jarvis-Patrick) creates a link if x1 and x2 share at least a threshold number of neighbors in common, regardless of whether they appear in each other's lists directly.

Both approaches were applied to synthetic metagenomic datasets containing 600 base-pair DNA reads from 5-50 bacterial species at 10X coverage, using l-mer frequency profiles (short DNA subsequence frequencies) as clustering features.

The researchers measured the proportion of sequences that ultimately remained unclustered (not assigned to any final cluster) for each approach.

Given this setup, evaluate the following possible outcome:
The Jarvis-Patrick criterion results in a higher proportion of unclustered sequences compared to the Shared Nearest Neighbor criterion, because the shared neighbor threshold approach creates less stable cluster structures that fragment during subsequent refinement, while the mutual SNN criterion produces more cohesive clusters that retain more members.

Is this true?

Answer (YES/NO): YES